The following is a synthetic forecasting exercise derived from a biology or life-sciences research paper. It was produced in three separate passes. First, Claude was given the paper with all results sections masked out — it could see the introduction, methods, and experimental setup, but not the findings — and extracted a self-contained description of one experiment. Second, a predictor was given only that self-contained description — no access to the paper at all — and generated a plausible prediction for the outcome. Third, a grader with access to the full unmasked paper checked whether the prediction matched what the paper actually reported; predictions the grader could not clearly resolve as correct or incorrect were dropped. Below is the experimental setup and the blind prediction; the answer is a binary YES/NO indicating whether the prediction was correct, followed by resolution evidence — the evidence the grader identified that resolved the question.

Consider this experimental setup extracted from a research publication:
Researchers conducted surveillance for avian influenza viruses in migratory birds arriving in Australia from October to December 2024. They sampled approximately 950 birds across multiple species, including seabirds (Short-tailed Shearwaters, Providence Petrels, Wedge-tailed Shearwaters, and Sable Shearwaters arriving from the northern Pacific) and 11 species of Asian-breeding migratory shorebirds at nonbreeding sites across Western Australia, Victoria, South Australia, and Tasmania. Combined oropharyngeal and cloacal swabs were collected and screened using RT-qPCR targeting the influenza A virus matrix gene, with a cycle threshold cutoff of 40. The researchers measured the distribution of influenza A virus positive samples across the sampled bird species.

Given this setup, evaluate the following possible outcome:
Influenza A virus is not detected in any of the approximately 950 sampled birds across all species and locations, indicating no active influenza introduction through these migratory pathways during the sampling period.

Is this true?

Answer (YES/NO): NO